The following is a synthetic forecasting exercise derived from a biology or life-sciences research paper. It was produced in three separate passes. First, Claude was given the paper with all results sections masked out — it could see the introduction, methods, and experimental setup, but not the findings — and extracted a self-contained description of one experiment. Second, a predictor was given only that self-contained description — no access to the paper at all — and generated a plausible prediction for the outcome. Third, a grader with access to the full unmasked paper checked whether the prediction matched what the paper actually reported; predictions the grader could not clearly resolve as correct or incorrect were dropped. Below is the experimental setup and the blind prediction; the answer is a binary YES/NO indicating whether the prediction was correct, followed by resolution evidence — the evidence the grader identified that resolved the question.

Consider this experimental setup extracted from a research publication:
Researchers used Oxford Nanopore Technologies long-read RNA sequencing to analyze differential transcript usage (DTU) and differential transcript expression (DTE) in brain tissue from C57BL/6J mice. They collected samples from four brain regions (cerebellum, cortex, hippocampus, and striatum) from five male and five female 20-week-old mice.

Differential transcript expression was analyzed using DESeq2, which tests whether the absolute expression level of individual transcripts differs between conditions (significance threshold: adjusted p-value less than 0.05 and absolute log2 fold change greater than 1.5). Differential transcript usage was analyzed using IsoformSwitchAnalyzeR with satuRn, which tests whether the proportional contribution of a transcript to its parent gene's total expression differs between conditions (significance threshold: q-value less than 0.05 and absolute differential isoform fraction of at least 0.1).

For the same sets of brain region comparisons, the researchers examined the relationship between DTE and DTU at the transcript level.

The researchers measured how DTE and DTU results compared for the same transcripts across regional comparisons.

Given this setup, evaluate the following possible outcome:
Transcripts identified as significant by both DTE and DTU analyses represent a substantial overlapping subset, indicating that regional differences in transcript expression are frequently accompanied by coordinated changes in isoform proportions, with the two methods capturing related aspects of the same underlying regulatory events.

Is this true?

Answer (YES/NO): NO